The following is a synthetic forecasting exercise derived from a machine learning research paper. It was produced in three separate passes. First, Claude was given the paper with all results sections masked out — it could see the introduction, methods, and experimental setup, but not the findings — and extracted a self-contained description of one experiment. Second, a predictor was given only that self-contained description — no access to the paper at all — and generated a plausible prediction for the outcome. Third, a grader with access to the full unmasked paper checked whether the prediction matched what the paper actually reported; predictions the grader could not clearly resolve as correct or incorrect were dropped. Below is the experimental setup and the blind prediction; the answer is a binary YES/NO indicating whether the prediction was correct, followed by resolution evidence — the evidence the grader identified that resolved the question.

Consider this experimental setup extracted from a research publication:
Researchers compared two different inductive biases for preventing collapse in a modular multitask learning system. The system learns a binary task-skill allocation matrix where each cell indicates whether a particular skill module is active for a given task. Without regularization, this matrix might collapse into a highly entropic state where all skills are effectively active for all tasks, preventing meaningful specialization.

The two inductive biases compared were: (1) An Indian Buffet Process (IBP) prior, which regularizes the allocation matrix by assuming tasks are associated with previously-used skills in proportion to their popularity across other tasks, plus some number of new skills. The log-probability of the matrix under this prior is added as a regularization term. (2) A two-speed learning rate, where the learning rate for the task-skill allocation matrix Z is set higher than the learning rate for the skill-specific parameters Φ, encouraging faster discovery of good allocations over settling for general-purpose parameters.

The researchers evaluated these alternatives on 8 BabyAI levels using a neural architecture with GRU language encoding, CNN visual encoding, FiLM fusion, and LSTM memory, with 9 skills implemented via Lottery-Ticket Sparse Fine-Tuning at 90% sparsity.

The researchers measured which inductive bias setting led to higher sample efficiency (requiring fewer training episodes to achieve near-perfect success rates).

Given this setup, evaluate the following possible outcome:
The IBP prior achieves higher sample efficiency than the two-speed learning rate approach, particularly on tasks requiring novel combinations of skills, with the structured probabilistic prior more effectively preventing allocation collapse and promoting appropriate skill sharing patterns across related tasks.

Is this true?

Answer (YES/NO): NO